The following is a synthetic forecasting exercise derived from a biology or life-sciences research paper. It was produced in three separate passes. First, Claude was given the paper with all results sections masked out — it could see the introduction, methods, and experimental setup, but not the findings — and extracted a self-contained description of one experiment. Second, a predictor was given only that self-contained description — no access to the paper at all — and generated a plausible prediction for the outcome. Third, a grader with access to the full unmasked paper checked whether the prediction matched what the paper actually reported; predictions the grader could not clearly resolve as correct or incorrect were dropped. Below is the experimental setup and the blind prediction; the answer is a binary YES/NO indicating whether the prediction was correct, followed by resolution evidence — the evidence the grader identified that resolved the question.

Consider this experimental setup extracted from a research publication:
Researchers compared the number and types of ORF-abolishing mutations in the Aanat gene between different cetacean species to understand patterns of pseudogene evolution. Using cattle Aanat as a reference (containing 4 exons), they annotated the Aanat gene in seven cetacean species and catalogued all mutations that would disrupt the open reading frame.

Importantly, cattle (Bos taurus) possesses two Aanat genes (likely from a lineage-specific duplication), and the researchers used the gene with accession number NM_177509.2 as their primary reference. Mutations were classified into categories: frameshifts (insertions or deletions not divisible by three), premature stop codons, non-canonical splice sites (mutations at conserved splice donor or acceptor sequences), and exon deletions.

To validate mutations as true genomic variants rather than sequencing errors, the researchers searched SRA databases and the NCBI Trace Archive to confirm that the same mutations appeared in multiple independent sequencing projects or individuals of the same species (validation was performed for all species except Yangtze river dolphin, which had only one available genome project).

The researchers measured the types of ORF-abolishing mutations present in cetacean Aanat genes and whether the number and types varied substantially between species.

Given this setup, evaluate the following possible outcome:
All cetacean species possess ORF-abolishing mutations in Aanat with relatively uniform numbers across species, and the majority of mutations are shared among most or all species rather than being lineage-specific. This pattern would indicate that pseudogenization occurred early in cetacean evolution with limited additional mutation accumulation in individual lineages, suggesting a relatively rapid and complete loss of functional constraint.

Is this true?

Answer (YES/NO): NO